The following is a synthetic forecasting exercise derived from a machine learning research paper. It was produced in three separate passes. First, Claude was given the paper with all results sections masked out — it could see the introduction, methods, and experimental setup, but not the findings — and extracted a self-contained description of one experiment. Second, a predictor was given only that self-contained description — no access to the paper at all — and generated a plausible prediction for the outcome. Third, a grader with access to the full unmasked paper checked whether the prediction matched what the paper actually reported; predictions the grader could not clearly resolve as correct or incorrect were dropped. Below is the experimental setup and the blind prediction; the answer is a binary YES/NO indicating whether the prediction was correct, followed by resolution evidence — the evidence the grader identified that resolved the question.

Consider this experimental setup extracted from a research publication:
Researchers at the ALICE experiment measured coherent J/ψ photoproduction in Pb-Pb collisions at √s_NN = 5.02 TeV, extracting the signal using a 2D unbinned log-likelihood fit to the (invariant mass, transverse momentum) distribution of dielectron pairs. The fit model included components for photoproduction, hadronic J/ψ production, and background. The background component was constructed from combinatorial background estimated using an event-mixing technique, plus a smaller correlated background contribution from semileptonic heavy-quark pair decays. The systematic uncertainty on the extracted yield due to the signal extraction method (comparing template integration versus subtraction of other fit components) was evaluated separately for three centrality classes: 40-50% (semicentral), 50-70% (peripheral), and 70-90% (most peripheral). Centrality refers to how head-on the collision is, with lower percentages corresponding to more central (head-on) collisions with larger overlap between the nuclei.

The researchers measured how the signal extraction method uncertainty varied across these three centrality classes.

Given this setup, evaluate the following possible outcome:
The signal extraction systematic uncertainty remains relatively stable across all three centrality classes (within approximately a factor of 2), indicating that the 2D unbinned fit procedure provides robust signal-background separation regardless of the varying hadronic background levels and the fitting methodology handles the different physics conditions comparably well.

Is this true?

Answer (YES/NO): NO